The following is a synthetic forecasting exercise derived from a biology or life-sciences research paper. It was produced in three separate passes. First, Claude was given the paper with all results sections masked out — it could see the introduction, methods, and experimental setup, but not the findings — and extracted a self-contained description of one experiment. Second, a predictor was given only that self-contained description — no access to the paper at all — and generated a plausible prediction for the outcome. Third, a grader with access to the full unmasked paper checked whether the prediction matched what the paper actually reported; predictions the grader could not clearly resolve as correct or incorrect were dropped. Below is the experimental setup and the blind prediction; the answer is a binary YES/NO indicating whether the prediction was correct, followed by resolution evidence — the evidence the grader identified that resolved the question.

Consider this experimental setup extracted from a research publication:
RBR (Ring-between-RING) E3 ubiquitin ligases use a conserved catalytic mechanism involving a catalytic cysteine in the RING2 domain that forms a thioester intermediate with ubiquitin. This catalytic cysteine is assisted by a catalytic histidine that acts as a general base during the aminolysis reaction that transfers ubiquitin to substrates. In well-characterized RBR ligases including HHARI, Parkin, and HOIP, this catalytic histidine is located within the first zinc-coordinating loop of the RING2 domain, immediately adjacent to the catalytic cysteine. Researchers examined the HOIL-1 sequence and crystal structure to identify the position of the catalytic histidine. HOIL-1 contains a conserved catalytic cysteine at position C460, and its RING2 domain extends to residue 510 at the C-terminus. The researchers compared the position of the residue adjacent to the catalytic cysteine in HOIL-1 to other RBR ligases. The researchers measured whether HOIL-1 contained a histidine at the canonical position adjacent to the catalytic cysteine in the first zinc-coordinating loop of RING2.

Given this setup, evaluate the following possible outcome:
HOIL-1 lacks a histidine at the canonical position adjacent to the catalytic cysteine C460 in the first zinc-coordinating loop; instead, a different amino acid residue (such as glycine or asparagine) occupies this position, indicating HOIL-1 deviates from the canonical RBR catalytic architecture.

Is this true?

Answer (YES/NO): NO